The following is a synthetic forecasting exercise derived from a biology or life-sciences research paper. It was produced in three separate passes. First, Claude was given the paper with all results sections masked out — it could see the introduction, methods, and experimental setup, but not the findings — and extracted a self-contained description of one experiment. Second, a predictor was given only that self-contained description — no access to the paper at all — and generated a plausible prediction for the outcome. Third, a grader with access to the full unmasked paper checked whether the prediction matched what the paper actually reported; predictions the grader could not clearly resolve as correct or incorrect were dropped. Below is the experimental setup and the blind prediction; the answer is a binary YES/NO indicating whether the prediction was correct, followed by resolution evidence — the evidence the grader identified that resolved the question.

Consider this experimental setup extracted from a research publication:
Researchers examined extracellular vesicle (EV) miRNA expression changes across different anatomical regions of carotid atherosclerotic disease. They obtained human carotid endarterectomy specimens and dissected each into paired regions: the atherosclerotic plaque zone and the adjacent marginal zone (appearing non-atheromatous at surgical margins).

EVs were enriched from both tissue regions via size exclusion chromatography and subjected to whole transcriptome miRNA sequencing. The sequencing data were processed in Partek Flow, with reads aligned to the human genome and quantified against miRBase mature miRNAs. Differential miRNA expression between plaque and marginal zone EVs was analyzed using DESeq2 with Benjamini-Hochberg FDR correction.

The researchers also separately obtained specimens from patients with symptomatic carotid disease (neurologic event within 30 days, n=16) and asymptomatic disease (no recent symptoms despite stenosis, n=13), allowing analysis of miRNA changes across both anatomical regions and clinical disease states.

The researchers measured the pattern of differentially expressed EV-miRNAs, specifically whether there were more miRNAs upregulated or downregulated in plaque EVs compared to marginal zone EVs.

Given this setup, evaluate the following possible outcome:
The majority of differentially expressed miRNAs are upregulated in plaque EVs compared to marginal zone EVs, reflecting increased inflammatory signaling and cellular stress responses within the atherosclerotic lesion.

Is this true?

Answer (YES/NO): YES